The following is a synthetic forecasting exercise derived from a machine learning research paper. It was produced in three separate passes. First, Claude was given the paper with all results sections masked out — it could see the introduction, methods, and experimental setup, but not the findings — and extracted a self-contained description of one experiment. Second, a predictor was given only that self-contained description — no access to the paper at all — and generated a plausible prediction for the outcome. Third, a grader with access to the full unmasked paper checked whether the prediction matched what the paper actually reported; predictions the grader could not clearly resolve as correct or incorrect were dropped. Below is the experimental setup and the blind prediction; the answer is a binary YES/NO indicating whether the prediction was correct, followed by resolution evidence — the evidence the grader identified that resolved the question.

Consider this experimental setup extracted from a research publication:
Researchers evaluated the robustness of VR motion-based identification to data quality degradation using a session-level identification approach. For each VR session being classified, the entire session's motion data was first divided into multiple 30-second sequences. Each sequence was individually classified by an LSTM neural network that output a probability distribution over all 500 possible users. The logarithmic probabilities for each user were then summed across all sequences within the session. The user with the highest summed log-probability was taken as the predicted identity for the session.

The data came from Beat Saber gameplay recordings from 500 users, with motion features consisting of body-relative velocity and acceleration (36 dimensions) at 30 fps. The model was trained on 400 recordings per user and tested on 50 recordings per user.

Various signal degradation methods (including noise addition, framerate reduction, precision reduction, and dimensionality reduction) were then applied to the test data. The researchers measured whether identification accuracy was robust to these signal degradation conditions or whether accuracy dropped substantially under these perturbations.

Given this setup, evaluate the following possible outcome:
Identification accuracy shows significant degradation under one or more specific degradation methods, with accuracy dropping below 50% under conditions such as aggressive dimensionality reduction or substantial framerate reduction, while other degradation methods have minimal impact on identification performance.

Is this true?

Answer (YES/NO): NO